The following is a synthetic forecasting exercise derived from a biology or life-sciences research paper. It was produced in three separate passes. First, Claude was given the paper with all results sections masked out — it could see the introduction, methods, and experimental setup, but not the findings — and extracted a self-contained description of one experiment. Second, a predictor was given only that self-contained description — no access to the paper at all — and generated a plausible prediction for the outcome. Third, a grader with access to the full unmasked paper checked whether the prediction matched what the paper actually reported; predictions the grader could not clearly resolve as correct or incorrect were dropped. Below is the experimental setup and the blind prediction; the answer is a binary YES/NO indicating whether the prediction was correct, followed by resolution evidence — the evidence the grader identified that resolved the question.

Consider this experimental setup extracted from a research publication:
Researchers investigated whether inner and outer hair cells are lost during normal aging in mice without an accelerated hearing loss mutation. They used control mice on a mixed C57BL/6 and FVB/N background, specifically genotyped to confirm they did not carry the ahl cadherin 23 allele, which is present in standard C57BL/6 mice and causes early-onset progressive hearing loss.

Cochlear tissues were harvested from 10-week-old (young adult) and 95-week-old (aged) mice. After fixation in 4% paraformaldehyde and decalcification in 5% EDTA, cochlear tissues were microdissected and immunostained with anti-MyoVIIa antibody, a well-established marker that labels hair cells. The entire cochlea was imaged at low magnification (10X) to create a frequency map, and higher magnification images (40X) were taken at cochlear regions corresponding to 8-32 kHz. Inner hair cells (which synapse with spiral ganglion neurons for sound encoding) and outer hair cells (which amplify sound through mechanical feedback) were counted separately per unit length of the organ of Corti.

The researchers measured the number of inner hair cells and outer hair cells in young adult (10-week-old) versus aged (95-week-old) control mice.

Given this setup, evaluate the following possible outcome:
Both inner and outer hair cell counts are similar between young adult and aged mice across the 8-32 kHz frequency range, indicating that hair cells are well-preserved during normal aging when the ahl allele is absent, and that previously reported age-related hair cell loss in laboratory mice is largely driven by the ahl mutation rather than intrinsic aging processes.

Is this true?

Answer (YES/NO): NO